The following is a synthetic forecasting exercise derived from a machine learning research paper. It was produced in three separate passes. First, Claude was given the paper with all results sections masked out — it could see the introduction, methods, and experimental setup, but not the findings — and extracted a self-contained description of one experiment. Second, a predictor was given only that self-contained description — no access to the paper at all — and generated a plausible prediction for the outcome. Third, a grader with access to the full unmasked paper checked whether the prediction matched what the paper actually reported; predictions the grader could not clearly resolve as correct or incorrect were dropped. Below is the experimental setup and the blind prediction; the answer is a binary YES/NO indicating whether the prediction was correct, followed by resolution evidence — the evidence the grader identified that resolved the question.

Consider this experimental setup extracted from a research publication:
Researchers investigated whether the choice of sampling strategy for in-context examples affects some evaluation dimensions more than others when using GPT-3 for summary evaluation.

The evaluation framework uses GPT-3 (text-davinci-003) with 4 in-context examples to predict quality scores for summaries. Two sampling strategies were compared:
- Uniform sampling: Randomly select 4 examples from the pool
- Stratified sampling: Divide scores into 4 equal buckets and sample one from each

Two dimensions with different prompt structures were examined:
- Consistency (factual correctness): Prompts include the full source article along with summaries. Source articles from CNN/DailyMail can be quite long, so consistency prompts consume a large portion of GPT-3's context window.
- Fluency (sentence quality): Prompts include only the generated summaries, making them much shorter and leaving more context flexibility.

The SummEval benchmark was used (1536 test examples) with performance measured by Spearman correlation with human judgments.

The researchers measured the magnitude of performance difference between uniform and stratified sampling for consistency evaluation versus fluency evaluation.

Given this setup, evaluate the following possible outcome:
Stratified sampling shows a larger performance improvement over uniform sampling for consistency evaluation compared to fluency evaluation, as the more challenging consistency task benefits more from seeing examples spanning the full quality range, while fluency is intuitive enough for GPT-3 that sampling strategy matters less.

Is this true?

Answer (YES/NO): NO